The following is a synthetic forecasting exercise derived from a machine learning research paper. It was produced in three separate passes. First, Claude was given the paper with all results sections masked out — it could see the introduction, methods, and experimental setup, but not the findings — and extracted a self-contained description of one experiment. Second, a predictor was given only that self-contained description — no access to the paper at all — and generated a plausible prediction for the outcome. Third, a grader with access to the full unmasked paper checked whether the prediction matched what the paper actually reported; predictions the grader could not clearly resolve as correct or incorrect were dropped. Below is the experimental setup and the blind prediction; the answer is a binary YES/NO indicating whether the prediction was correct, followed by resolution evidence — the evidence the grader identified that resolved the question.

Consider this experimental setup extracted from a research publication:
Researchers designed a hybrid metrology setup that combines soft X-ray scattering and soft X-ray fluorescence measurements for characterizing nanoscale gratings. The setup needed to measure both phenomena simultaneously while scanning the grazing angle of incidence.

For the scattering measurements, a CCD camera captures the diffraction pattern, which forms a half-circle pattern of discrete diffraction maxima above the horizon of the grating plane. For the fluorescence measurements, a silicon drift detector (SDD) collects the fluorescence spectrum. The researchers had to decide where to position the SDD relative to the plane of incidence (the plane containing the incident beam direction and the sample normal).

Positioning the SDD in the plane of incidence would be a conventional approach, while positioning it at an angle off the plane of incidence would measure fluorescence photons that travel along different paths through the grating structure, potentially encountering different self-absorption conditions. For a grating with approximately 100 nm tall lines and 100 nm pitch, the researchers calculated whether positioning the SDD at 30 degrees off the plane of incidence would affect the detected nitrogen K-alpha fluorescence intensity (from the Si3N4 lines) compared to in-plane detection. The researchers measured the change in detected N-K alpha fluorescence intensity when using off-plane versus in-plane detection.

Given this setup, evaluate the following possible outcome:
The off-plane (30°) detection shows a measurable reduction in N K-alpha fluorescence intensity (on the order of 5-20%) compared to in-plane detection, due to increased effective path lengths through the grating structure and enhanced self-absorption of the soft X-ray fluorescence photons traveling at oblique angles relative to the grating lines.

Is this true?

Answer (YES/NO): NO